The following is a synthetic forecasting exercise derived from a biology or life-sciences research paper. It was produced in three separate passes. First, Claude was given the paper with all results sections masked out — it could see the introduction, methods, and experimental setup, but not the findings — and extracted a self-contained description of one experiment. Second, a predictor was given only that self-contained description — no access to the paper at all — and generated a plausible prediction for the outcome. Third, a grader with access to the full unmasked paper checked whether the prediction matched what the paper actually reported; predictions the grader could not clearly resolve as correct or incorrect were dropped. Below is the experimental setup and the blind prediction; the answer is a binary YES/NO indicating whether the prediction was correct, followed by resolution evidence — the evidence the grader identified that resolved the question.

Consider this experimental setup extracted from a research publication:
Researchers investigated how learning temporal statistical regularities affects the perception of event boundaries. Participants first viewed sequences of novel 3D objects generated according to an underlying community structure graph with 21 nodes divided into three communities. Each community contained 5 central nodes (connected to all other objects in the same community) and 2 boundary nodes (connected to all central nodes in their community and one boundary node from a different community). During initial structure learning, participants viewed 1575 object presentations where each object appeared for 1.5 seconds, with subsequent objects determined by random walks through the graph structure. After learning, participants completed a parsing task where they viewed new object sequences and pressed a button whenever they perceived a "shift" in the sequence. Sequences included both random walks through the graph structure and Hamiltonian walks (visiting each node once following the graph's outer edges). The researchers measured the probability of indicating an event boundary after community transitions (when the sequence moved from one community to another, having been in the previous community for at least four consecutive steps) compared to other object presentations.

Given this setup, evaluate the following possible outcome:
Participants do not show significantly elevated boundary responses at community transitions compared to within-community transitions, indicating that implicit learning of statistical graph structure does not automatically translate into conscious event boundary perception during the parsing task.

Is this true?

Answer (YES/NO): NO